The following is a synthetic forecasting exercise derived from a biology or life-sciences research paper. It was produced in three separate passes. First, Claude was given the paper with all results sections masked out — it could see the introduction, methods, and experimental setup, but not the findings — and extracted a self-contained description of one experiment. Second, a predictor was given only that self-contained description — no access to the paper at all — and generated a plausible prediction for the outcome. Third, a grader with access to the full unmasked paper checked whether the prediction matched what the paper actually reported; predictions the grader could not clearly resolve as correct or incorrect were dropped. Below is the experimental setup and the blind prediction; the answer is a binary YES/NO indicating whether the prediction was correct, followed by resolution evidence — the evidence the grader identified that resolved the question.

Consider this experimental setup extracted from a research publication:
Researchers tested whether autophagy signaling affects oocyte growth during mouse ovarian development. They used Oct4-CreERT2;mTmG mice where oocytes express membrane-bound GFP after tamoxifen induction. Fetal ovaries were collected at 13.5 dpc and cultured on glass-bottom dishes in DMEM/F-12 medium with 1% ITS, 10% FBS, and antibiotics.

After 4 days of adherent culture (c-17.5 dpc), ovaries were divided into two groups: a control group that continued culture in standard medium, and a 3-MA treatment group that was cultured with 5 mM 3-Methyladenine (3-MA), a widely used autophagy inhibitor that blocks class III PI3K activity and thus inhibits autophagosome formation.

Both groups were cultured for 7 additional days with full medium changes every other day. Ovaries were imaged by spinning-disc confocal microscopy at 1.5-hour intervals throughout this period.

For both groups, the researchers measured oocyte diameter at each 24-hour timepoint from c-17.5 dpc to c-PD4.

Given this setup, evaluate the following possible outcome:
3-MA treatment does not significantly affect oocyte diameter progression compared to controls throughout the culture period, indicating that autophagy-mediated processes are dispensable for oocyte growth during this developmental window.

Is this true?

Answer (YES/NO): NO